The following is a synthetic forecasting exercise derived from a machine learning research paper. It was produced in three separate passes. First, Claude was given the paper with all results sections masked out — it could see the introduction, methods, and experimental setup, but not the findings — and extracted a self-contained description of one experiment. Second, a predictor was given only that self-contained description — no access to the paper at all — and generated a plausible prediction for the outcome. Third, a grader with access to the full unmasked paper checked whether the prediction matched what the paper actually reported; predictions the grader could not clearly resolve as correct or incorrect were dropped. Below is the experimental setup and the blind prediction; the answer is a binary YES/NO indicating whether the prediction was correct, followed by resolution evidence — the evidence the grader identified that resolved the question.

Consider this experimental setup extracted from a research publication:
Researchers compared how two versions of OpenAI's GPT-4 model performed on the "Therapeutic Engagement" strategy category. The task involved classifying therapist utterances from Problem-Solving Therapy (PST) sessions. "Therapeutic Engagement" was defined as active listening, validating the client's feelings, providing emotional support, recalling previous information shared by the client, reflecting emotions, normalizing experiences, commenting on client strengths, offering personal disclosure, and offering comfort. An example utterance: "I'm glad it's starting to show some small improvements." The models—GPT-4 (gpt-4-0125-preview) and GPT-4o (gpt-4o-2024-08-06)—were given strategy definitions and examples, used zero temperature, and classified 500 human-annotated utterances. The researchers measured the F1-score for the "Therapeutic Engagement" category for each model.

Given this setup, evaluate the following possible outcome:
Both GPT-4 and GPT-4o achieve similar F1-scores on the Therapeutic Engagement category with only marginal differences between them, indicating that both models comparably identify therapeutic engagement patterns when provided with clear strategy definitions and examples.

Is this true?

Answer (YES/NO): NO